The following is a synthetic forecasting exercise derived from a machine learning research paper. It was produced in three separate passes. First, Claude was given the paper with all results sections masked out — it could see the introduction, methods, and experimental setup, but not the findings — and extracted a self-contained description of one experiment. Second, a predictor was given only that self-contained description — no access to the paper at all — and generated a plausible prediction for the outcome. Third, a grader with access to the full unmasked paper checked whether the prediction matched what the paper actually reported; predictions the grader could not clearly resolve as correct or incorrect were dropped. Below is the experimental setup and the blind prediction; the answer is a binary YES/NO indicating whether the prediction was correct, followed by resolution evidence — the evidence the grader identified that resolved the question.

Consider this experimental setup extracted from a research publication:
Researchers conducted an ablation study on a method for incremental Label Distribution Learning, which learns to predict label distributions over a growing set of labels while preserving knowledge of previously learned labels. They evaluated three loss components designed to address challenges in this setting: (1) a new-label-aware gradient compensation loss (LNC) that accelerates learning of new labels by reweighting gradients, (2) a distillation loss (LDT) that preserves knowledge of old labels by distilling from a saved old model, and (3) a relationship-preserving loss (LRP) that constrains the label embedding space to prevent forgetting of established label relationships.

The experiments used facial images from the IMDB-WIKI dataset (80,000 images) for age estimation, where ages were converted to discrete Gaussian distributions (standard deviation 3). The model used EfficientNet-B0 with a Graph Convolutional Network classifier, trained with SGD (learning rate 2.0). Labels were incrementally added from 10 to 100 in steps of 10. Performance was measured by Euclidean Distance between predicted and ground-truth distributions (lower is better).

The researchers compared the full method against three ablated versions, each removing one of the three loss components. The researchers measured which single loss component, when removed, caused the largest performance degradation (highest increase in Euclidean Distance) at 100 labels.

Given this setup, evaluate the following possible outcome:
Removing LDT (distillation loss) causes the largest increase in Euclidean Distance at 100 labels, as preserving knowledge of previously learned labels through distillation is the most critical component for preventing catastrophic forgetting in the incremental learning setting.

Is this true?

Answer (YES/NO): YES